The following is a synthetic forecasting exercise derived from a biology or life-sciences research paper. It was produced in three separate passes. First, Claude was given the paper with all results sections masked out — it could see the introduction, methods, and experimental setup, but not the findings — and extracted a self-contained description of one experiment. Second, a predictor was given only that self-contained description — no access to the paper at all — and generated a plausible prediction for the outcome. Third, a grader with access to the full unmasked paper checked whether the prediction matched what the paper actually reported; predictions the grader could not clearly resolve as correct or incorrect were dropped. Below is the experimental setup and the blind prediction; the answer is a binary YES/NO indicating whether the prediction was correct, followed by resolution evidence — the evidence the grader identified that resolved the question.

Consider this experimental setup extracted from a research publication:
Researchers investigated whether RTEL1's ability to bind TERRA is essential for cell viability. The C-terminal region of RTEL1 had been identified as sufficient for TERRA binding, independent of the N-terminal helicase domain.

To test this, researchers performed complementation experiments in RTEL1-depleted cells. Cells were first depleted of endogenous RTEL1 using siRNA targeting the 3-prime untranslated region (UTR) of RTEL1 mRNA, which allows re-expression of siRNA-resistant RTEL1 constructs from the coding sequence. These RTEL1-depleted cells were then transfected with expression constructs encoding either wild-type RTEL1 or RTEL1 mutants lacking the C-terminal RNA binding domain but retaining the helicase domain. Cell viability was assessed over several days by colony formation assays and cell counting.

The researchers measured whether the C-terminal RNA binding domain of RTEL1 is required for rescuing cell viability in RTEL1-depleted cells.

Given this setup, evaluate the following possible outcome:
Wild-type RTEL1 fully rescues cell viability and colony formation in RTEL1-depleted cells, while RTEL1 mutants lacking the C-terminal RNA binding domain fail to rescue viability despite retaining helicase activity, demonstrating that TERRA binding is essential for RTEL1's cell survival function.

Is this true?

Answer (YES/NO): YES